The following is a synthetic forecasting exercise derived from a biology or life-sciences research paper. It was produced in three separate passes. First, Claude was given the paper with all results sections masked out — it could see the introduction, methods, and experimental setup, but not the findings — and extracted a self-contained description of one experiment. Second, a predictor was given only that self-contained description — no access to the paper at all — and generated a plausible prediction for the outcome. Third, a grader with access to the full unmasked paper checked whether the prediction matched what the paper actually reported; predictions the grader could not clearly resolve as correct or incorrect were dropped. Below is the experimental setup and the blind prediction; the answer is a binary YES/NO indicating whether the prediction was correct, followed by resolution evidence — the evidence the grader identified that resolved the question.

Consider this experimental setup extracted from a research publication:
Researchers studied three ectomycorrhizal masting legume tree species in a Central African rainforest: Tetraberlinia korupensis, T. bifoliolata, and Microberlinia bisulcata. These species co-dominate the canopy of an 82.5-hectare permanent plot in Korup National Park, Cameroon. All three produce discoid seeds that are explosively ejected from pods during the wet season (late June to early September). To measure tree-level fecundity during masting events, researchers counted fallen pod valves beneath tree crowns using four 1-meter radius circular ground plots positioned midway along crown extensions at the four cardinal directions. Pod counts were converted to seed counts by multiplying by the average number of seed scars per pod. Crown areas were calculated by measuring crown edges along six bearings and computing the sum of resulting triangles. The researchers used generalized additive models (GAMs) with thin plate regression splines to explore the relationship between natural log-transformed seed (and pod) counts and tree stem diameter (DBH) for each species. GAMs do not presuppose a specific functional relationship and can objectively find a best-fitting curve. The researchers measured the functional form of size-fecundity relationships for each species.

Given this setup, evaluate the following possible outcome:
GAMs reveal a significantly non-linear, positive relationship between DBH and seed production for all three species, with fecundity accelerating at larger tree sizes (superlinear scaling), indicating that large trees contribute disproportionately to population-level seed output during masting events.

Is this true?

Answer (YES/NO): NO